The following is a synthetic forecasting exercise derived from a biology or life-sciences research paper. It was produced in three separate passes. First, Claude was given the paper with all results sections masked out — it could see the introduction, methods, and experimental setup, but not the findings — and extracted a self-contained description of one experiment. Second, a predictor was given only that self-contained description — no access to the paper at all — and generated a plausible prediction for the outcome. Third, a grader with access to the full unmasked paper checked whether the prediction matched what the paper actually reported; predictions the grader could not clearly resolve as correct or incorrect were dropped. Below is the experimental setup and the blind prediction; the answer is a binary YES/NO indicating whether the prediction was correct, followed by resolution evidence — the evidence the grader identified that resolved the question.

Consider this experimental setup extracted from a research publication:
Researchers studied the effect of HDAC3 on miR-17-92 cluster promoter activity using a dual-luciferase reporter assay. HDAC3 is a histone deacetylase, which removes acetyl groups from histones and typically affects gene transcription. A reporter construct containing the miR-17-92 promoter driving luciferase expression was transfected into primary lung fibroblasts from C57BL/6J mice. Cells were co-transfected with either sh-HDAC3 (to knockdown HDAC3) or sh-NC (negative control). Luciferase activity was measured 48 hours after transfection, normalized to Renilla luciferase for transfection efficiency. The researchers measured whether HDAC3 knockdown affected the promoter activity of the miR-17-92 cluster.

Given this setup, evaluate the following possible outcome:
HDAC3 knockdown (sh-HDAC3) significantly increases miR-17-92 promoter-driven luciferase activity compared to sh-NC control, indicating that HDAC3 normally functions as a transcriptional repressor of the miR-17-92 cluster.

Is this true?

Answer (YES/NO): NO